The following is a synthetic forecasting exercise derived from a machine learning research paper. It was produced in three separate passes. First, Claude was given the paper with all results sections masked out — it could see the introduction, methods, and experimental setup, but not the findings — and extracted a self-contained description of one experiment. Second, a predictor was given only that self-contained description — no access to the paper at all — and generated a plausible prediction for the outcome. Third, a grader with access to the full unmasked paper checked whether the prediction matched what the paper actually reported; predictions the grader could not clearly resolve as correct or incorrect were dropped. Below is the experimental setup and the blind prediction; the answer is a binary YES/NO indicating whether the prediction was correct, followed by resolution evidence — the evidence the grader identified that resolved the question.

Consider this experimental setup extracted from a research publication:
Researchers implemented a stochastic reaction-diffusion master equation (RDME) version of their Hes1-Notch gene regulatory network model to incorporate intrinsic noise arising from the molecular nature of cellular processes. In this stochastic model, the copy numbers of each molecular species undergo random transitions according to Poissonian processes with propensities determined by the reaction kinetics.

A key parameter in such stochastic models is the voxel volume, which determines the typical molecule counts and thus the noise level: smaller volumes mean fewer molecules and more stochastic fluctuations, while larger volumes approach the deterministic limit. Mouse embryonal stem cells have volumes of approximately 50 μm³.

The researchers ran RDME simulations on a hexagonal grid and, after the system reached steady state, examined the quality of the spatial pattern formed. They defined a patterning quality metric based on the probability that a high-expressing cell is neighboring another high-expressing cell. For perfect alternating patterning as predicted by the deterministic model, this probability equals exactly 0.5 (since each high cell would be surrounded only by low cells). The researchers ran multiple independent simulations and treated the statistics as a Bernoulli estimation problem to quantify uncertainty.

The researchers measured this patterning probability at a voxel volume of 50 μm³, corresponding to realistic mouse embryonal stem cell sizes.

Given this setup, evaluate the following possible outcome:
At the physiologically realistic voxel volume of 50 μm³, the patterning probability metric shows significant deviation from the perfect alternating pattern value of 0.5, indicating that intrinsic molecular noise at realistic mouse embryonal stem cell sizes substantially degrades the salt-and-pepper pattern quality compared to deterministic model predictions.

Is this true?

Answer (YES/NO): NO